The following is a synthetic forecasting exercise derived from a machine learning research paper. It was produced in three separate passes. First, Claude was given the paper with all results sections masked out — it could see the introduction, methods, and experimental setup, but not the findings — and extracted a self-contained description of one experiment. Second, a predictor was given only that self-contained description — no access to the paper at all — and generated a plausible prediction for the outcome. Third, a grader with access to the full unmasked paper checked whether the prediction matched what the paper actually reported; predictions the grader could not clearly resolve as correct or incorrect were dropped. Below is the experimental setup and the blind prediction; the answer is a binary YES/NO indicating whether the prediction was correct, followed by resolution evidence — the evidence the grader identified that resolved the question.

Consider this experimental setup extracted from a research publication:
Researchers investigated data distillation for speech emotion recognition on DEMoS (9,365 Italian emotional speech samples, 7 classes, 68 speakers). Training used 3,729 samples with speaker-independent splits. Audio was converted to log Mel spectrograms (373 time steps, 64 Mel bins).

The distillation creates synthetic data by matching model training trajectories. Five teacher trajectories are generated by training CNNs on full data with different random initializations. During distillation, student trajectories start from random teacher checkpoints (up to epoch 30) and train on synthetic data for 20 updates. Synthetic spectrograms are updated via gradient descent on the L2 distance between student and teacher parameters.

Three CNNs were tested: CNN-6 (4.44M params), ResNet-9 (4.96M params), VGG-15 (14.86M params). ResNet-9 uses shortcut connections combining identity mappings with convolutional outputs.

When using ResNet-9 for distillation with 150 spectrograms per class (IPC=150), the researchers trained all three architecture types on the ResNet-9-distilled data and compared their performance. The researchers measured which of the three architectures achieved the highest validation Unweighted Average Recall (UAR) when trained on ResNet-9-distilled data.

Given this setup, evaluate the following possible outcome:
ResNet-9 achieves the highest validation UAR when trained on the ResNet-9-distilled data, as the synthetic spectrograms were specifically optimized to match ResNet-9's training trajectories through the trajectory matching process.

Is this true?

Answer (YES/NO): NO